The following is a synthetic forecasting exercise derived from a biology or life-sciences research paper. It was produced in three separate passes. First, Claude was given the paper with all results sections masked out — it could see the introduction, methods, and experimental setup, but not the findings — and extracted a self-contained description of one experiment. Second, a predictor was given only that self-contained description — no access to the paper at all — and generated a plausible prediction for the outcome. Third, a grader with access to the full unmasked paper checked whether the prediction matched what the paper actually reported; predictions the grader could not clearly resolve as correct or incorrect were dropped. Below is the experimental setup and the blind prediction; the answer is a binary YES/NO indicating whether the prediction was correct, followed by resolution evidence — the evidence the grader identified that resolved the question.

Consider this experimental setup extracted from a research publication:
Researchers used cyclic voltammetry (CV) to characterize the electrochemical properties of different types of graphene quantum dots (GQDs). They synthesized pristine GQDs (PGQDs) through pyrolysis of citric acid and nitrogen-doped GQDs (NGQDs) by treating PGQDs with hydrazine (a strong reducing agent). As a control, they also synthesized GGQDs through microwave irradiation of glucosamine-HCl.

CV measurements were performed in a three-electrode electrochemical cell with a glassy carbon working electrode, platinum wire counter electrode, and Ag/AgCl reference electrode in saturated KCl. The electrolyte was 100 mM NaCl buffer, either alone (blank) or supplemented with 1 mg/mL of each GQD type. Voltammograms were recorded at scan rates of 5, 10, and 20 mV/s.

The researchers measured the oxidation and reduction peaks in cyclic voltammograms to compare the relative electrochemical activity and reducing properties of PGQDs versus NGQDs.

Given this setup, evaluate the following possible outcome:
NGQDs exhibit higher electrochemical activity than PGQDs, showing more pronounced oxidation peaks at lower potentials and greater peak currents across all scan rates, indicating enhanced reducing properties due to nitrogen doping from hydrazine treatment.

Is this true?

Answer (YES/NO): YES